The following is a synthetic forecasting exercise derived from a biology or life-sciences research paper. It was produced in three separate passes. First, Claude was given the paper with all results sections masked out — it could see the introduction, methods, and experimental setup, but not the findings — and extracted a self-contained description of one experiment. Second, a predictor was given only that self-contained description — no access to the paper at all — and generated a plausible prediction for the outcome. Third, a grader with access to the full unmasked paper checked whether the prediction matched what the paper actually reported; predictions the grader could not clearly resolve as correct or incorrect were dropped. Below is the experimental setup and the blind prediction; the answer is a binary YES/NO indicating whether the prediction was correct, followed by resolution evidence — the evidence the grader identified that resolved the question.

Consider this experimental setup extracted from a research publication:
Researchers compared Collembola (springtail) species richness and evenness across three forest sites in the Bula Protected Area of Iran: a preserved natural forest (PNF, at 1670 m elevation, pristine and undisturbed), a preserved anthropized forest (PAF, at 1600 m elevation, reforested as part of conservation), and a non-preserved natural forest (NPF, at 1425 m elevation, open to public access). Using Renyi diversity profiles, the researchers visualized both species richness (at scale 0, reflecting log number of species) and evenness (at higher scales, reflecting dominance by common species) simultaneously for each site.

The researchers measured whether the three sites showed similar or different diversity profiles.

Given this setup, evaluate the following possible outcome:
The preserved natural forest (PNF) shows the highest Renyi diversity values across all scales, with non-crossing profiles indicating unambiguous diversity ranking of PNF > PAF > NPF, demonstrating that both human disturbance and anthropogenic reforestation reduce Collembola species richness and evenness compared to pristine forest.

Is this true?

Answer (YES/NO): NO